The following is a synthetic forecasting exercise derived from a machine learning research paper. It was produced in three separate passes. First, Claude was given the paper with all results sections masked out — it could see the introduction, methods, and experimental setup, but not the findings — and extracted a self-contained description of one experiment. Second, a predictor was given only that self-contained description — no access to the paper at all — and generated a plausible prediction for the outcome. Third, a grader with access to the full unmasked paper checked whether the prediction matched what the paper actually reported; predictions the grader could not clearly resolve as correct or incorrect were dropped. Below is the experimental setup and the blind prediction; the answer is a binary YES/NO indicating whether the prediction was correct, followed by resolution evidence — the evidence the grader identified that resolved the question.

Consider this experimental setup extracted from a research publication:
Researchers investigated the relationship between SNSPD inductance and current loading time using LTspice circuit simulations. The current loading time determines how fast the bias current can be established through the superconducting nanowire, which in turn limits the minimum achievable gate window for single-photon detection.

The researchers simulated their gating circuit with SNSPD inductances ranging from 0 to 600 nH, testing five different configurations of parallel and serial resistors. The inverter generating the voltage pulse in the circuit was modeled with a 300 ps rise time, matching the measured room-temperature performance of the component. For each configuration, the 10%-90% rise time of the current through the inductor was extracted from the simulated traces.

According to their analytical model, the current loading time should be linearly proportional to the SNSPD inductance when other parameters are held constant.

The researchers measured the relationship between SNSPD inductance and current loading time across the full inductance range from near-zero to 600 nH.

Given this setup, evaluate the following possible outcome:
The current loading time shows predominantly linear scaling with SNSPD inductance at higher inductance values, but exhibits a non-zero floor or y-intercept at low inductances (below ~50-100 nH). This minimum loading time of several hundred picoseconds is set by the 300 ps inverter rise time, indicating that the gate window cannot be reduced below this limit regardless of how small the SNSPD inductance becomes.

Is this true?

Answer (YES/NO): YES